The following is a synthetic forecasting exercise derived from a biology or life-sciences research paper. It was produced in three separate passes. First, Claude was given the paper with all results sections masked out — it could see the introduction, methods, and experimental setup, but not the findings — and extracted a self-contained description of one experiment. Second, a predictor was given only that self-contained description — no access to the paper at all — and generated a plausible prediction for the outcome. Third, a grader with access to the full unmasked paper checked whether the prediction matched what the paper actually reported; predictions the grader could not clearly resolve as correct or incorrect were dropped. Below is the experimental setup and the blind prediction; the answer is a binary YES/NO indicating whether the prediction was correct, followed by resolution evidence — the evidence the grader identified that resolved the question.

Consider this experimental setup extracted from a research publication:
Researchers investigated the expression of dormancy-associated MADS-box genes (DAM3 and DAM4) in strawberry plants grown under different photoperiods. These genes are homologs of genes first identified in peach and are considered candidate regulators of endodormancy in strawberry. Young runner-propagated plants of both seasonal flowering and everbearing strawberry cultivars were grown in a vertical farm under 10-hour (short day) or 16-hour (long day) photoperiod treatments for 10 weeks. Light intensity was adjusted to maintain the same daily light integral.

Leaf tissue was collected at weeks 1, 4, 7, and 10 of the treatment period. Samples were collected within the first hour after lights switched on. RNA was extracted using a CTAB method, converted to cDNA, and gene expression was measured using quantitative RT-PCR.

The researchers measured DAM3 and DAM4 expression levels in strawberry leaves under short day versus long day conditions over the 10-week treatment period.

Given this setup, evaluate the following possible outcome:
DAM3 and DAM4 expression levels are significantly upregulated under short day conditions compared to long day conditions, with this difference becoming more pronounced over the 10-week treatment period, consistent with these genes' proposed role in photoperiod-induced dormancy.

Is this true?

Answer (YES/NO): NO